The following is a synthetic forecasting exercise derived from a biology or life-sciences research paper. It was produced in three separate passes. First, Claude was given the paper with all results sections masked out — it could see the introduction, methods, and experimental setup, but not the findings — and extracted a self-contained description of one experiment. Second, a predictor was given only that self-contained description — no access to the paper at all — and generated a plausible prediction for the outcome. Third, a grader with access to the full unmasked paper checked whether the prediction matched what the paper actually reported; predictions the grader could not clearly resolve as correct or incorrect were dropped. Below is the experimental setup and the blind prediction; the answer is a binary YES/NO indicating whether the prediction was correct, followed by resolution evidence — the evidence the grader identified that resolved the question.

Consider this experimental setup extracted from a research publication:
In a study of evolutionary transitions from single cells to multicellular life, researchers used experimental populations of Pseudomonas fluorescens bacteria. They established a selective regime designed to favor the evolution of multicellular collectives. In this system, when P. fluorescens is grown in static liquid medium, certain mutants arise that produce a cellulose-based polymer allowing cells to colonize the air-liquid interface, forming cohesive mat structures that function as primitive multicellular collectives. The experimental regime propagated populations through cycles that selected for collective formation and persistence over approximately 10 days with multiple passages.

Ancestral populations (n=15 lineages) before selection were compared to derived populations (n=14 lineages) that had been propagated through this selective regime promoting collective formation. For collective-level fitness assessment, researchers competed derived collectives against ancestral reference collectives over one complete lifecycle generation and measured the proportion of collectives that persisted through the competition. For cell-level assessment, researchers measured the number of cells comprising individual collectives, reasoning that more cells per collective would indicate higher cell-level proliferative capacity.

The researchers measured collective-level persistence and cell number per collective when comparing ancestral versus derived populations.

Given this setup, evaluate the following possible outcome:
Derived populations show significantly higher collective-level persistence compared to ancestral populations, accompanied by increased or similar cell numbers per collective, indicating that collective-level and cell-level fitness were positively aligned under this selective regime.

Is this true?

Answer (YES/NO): NO